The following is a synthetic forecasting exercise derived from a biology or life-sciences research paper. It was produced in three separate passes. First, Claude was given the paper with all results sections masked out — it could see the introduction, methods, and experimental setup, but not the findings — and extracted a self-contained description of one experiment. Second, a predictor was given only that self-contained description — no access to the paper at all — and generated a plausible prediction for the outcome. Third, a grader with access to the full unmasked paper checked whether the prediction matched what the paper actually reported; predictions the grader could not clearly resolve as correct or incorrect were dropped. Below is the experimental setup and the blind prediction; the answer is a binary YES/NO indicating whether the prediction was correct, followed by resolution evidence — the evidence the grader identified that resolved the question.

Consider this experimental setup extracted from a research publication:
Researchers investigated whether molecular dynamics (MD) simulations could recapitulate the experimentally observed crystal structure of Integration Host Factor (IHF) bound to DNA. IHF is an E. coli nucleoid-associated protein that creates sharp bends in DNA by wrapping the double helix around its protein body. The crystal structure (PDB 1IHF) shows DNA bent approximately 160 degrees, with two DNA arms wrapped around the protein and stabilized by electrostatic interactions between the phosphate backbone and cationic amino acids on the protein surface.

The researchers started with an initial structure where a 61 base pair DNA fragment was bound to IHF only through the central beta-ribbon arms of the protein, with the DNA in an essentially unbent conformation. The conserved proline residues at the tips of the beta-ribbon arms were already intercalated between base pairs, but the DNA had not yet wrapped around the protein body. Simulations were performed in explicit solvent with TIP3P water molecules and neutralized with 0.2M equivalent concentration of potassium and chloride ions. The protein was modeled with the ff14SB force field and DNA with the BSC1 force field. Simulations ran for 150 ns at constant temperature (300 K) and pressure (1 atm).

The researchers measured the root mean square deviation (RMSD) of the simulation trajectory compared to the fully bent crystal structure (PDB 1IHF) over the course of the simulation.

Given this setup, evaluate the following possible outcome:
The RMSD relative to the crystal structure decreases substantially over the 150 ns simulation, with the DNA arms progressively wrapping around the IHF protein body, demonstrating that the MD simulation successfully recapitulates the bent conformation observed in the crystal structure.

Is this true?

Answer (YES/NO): YES